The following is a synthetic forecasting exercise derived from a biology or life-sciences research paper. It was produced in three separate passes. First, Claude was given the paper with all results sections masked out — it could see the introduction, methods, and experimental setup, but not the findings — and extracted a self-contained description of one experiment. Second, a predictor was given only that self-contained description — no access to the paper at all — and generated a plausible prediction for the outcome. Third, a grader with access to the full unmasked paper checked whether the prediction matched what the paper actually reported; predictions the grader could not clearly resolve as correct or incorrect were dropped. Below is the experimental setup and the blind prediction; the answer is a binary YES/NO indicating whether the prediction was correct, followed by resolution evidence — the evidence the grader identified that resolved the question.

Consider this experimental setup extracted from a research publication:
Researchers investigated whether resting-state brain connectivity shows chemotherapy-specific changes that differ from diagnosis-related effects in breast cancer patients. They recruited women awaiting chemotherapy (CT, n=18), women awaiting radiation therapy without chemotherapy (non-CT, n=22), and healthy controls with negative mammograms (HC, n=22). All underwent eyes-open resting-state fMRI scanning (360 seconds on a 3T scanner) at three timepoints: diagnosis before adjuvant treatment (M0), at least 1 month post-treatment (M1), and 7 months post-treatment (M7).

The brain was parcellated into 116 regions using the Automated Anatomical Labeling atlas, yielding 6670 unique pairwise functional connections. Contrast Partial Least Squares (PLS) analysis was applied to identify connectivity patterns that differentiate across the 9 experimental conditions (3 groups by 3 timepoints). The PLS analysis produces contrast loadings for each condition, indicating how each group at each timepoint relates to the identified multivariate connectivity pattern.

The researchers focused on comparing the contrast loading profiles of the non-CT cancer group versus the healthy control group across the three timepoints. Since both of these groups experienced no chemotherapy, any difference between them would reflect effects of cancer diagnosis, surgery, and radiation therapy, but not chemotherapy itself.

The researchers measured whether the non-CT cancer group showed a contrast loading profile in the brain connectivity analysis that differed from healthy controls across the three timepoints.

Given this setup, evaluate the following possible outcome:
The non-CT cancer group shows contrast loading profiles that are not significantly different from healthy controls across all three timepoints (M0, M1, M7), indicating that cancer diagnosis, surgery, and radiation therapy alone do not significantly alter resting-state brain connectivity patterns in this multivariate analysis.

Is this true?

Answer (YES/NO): NO